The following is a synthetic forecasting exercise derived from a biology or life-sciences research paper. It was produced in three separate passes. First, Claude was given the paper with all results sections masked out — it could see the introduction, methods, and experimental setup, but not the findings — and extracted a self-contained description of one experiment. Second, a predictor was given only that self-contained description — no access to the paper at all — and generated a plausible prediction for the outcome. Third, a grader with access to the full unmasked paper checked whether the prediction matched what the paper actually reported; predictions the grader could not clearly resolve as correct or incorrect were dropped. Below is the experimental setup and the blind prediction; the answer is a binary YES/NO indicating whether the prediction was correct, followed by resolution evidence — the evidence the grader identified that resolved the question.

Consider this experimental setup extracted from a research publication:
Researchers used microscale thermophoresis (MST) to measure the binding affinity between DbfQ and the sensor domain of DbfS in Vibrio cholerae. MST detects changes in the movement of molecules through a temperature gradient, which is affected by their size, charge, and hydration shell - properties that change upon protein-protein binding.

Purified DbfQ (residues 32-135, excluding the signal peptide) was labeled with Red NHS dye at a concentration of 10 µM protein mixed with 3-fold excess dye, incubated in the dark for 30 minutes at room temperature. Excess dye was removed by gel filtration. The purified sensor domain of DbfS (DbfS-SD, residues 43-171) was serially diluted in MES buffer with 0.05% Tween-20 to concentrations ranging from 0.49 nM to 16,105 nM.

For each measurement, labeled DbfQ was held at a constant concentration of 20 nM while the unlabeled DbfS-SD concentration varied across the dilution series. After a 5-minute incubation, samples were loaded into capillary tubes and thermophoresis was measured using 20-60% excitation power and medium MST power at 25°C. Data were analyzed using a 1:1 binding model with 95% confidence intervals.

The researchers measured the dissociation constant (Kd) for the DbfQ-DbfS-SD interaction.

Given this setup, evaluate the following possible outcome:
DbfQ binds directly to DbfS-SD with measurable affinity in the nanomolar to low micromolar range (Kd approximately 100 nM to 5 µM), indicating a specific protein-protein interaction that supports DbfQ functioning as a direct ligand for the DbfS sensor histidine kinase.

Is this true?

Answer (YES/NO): NO